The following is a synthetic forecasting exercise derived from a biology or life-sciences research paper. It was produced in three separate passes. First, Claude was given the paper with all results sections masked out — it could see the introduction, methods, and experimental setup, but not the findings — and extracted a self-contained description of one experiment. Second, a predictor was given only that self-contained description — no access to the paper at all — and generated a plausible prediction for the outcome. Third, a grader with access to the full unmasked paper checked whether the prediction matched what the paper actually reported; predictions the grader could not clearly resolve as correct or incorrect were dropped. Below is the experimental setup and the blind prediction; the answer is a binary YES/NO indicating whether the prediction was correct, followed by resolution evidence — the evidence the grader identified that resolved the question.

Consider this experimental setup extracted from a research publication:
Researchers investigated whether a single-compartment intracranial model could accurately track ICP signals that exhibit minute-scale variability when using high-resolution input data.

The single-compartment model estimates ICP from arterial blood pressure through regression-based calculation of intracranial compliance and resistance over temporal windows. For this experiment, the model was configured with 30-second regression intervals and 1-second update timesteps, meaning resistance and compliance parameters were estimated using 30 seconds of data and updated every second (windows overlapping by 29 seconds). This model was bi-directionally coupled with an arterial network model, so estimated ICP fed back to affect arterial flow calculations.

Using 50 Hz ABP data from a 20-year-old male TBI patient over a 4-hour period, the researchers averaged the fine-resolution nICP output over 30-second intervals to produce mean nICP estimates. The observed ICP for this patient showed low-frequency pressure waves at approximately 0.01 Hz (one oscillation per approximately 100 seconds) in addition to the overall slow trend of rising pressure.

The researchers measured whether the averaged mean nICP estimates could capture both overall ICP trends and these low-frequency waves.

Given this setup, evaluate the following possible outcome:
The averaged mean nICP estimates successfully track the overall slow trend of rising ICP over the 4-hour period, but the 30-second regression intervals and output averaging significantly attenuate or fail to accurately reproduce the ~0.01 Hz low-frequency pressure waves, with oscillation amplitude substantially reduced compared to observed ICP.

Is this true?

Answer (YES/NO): NO